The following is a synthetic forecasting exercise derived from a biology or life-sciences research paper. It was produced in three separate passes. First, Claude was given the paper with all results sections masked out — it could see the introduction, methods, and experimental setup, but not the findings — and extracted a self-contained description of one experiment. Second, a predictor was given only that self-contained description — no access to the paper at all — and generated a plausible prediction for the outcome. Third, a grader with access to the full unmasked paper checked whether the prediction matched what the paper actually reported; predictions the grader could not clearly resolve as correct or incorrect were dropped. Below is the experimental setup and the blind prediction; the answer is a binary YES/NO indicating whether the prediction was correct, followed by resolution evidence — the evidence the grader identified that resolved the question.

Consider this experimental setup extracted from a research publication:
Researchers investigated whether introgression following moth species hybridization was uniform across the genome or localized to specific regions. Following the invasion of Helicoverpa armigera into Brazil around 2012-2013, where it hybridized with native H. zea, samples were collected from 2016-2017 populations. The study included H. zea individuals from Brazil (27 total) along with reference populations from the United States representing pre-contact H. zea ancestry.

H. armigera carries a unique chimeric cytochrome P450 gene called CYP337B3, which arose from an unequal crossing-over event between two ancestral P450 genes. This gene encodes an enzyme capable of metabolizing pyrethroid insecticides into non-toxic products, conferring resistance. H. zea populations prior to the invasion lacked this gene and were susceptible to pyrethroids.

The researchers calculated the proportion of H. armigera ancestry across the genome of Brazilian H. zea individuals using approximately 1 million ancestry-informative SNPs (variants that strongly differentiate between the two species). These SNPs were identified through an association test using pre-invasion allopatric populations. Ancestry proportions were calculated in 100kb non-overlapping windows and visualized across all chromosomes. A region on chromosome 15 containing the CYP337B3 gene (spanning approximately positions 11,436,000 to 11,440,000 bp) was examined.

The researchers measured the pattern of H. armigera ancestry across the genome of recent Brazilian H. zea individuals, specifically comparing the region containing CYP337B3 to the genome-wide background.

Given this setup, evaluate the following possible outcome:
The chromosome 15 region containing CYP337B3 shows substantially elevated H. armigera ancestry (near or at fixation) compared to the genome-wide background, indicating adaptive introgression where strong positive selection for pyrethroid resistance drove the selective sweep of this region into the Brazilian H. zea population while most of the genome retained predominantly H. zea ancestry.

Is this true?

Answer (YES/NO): YES